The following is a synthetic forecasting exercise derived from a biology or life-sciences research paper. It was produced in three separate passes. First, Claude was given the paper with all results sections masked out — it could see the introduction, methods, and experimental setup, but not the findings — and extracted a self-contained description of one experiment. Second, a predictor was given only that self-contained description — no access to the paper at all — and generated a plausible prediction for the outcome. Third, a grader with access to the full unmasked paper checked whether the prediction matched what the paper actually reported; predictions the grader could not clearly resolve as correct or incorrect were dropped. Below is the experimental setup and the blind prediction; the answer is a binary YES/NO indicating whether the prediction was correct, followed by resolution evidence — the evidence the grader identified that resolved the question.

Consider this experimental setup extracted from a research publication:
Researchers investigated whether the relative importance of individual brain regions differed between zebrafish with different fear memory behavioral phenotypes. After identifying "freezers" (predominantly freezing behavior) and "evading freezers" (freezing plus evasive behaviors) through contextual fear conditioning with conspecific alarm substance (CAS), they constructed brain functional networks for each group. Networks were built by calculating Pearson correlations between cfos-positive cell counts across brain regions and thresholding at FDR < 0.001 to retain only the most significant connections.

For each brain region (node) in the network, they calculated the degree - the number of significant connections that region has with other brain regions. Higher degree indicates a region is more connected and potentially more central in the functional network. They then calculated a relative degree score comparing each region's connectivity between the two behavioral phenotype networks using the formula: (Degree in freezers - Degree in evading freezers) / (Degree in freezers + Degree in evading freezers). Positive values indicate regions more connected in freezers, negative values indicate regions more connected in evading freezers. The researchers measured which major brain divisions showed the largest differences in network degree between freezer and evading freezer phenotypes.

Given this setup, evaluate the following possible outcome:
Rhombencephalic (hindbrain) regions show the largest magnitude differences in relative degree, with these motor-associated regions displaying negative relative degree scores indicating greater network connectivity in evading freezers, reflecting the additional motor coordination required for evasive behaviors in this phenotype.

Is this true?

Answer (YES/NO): NO